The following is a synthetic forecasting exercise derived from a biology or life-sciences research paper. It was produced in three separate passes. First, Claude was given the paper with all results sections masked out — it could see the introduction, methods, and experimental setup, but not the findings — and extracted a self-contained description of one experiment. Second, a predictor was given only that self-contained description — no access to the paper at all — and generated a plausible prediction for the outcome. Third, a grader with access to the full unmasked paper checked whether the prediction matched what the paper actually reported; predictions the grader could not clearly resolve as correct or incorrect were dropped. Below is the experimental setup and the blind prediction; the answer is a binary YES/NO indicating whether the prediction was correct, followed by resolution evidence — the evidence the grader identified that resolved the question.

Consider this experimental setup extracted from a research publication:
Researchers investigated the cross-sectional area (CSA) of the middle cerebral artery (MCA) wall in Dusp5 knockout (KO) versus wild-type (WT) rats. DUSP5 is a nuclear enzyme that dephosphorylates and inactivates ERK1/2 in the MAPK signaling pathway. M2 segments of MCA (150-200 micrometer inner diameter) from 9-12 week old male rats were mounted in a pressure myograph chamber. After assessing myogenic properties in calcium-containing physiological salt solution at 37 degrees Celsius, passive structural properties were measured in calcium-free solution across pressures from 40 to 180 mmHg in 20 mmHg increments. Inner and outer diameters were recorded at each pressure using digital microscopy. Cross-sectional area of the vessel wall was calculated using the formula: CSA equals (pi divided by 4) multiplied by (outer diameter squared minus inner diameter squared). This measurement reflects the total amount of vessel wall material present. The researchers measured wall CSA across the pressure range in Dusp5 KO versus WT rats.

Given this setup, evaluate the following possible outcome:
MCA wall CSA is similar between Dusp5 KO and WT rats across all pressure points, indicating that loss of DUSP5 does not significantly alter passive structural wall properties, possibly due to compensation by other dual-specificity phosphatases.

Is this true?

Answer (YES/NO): YES